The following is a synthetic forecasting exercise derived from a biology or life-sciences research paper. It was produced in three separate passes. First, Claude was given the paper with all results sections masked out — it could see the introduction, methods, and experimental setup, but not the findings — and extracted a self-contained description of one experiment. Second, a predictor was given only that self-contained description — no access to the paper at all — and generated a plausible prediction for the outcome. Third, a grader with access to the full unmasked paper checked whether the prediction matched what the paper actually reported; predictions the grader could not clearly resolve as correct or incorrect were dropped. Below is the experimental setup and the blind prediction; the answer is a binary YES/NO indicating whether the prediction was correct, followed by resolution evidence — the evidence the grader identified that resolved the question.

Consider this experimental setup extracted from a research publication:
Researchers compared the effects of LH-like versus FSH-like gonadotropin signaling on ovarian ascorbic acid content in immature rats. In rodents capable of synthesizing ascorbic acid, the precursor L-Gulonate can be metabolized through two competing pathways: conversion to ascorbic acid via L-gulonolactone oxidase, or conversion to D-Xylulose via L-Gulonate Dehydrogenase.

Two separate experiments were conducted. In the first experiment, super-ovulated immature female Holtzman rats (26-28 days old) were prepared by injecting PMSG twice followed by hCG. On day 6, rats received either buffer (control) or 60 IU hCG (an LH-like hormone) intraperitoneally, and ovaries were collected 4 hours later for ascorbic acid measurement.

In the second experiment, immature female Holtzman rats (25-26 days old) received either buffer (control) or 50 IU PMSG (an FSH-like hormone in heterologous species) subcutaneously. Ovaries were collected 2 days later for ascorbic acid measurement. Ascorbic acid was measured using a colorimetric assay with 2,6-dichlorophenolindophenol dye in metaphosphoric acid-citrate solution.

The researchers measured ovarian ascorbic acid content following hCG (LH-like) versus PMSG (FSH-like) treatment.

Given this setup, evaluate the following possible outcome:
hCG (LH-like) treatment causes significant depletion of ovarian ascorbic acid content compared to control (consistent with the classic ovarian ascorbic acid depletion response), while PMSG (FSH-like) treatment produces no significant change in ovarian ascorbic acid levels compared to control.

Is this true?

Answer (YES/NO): NO